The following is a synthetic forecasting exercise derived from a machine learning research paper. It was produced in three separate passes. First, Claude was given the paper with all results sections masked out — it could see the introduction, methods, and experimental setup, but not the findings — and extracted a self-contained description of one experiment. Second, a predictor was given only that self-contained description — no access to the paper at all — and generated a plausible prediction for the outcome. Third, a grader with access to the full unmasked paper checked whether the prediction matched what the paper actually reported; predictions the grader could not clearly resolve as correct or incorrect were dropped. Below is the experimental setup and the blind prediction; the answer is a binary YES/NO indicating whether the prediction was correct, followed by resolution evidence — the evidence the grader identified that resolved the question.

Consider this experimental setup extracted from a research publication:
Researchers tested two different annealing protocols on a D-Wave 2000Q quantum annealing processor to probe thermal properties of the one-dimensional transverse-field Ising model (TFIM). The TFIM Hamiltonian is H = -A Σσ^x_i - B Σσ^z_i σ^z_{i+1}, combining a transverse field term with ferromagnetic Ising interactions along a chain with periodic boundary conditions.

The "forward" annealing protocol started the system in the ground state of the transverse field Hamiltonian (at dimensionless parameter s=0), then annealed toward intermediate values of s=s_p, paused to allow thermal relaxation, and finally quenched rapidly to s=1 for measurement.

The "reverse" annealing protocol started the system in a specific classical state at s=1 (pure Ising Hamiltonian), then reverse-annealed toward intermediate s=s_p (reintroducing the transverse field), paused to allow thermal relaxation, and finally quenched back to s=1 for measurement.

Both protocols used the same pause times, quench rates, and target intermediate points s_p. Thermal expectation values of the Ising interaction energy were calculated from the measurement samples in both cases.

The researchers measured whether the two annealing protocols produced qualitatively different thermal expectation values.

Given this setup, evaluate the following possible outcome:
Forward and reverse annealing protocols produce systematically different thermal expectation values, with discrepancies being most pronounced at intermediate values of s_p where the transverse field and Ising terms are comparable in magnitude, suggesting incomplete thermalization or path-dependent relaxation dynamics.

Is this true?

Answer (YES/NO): NO